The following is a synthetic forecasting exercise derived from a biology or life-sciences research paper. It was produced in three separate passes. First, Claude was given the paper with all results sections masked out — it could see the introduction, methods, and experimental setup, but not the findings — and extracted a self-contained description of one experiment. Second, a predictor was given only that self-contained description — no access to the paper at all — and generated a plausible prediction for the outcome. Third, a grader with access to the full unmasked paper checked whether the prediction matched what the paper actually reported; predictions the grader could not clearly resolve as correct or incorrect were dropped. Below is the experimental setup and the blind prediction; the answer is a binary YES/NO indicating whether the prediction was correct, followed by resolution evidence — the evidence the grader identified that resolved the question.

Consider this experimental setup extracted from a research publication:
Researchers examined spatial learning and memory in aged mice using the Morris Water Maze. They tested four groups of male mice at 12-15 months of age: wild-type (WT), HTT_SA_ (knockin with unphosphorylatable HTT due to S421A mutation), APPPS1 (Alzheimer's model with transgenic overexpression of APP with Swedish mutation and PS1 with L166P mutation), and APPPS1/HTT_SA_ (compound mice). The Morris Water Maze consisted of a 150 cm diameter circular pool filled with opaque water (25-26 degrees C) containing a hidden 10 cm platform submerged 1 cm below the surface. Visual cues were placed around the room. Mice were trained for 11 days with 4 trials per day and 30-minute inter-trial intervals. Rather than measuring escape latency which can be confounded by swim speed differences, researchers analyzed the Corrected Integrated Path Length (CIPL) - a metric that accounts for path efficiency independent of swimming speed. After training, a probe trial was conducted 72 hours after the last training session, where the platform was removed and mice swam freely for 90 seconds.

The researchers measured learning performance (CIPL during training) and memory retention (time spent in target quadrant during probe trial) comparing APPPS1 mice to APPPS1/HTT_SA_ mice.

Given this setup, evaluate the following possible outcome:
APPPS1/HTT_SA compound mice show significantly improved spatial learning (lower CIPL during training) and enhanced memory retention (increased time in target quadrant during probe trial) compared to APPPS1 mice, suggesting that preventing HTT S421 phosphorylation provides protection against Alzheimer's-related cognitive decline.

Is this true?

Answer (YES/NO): YES